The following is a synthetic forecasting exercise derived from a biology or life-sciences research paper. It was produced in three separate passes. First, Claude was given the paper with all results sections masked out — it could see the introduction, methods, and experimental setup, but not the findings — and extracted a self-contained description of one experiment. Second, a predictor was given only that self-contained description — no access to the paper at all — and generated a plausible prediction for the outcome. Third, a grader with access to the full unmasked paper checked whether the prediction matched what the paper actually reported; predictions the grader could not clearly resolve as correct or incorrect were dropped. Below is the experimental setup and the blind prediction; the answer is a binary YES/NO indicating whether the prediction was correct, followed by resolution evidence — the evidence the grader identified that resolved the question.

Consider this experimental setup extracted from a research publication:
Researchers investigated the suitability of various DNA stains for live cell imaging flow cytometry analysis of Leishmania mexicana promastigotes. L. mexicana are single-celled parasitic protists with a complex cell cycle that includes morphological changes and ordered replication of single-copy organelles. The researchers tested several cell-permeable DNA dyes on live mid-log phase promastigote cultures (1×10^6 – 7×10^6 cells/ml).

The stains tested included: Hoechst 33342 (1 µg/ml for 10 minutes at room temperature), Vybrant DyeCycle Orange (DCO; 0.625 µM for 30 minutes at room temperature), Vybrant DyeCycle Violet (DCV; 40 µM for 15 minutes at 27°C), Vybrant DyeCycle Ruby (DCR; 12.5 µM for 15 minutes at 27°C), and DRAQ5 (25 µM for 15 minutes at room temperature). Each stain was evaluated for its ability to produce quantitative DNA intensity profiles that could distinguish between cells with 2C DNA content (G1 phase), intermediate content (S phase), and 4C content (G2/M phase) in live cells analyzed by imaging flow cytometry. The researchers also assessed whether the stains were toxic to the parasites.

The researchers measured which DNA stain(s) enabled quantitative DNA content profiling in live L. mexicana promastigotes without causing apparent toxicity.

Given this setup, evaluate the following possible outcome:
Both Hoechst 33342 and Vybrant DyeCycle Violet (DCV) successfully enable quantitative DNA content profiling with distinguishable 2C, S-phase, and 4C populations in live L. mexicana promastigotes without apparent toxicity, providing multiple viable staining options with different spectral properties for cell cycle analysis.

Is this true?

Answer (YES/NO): NO